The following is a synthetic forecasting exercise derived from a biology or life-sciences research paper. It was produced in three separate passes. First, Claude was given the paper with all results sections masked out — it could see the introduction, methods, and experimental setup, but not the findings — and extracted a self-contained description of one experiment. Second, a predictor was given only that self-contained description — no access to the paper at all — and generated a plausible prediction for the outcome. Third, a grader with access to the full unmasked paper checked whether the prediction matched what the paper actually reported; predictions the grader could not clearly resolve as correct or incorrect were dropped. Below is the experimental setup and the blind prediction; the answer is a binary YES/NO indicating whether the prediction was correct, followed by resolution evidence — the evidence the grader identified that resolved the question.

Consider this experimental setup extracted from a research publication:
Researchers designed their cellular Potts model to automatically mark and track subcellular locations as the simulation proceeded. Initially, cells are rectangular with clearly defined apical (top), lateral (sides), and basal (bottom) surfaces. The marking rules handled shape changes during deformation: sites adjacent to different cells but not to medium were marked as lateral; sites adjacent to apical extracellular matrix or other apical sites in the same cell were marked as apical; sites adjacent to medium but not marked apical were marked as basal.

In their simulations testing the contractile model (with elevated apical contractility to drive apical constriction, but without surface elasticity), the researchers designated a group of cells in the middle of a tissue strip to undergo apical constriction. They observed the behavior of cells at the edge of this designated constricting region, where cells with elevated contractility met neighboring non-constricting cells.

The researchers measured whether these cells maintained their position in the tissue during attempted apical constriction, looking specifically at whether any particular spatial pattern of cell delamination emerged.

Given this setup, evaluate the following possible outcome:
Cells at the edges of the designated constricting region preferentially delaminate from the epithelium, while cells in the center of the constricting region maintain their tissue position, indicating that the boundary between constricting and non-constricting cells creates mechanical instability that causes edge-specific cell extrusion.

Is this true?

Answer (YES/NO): YES